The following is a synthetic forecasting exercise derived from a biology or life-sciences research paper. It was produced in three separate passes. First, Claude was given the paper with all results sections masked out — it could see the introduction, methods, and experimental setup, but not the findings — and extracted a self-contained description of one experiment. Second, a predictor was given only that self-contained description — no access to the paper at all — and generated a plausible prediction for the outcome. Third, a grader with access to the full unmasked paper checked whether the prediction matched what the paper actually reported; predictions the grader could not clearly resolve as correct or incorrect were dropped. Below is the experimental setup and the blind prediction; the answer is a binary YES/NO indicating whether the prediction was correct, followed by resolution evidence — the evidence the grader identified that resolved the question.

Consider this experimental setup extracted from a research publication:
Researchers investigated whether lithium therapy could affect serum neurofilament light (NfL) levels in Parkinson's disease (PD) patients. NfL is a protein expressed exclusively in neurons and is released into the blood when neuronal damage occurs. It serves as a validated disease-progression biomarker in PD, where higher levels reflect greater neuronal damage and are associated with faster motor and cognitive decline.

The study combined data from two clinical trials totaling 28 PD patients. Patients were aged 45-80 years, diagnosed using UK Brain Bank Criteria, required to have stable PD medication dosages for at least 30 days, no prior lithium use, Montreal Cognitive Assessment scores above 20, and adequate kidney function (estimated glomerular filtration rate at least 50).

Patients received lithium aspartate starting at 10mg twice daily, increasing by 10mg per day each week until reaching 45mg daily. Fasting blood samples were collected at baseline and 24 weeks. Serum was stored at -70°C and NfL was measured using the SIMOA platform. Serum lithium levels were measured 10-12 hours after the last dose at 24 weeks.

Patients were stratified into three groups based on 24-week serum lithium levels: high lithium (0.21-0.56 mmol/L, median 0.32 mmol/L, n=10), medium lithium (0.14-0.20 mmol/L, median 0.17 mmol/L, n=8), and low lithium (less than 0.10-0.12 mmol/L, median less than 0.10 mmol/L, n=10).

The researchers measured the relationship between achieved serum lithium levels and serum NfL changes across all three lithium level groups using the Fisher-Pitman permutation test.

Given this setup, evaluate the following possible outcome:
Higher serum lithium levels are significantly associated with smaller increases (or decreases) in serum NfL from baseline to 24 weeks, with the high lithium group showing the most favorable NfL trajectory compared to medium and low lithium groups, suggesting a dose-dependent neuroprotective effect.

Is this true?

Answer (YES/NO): YES